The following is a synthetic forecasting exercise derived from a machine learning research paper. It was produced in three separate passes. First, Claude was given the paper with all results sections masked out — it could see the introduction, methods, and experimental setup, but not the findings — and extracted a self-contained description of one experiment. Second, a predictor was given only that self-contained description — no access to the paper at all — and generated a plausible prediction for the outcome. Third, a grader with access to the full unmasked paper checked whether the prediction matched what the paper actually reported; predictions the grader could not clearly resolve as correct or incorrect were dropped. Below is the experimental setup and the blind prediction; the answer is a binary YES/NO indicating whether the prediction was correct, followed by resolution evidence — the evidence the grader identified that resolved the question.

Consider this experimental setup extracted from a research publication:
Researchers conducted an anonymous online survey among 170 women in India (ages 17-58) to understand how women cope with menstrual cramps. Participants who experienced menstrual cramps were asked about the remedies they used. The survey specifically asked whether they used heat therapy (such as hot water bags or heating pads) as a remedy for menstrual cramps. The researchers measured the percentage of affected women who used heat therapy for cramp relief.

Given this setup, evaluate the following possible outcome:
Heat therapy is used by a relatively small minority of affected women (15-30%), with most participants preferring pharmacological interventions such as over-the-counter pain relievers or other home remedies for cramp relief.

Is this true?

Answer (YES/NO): NO